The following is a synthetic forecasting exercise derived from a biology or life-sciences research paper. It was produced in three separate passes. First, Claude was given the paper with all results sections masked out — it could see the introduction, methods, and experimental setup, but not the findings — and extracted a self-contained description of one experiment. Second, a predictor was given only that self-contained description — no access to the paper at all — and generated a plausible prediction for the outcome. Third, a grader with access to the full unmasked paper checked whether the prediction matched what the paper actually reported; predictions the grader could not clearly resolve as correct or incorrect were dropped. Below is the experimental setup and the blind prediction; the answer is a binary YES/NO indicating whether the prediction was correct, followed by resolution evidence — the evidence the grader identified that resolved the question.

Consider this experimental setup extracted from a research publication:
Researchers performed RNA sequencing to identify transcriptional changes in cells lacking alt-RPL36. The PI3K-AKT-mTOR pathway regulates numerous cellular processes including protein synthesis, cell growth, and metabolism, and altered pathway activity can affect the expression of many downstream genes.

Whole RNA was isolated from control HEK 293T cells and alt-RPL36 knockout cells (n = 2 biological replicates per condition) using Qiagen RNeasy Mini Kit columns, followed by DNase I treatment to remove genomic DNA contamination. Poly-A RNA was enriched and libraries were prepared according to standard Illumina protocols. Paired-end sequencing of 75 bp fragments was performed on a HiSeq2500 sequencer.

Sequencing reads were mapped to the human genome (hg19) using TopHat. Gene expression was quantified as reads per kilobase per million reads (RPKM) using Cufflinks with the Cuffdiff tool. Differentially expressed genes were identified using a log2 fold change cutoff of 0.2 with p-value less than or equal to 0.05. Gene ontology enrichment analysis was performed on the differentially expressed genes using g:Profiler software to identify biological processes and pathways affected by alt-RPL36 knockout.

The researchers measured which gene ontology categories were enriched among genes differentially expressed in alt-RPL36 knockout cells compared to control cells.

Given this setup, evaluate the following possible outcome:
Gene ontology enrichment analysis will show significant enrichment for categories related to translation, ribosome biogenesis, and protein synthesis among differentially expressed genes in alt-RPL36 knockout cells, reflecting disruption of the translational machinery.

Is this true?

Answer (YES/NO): NO